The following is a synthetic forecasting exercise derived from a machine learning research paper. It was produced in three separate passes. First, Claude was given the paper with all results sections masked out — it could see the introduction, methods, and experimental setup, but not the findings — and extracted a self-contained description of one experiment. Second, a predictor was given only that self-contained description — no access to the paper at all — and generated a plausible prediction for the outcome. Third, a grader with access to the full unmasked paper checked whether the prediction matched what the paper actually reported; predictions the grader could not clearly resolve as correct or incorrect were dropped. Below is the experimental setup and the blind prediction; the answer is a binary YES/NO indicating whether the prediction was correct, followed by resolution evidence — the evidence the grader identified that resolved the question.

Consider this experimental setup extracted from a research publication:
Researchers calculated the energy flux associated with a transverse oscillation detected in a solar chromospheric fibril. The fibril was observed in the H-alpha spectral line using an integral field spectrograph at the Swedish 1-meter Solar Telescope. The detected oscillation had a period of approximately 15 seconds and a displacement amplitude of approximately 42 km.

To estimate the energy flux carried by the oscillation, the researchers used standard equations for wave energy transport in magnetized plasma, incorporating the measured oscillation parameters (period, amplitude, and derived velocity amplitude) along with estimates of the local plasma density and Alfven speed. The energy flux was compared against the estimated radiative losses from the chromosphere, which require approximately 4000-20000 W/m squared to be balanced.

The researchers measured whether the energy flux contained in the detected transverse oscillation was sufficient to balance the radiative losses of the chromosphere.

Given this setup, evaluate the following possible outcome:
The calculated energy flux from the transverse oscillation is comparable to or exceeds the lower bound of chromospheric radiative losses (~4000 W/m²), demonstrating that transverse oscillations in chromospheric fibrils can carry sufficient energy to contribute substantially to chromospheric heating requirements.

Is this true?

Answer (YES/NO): NO